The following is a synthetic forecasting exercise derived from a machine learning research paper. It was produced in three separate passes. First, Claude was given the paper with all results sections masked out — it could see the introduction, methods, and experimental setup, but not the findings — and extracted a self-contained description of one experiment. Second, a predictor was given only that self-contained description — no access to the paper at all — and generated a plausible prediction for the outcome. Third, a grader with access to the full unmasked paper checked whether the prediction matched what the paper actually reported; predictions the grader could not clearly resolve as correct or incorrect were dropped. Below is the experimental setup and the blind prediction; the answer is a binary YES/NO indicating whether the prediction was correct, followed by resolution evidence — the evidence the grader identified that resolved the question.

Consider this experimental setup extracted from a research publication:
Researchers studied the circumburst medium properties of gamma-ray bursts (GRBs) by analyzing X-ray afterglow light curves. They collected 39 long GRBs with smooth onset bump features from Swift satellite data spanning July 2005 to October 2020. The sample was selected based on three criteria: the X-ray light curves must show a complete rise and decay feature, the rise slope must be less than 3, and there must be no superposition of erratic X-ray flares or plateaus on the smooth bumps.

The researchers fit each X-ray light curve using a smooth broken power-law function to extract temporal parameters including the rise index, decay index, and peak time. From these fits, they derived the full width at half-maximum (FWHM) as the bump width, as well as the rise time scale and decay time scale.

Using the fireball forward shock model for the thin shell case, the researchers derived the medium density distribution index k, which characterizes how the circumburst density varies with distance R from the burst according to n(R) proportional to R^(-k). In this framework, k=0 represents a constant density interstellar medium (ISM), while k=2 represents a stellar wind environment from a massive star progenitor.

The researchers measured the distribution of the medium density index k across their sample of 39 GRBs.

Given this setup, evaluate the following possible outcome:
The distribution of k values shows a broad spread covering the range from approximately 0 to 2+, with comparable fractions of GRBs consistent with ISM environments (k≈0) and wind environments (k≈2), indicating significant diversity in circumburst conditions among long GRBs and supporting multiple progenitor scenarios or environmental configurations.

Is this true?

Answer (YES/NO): NO